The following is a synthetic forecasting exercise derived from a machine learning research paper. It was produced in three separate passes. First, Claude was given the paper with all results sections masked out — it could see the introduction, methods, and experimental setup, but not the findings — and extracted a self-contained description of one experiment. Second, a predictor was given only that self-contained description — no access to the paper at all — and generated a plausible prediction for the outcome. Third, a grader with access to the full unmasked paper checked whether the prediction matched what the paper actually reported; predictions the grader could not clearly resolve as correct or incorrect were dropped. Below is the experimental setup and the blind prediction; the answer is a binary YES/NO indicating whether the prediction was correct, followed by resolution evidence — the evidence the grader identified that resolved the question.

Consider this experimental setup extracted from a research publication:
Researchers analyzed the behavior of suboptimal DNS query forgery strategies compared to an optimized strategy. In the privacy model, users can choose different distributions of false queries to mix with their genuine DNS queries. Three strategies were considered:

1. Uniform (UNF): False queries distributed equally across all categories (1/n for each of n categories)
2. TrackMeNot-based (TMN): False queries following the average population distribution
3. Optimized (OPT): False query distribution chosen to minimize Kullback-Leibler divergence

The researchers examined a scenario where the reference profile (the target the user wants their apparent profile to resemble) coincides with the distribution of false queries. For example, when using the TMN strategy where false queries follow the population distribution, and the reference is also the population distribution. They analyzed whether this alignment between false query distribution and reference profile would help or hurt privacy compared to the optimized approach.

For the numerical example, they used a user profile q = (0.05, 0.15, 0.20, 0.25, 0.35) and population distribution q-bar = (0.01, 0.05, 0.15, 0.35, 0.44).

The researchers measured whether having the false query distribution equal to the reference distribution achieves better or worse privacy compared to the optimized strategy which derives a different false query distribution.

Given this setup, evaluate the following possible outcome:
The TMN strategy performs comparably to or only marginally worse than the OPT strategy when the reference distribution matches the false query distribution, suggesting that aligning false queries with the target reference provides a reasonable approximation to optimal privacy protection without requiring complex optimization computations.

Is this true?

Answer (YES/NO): NO